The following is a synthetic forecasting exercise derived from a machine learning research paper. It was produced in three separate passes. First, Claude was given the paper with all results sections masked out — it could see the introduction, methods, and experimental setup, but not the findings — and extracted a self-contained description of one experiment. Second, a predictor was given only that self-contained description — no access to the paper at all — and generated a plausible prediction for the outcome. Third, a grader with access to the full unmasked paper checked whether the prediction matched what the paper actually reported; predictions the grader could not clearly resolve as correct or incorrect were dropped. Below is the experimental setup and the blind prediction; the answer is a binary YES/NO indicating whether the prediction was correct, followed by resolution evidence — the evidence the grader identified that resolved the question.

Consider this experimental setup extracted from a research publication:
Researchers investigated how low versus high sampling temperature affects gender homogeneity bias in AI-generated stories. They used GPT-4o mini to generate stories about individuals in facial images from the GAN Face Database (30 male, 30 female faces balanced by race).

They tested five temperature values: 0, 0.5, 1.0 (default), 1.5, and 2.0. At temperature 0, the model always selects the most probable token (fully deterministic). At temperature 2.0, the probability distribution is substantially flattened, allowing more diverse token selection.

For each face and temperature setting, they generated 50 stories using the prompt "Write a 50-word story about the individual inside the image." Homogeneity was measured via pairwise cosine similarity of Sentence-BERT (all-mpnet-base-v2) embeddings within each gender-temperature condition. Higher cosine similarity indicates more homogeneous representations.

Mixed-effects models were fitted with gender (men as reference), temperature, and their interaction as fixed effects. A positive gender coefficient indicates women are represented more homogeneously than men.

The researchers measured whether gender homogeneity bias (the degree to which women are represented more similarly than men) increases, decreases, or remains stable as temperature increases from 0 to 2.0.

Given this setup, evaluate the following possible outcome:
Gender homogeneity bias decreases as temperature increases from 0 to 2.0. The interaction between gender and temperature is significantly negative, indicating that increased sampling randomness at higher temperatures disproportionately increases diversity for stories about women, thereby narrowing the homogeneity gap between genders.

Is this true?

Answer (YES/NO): NO